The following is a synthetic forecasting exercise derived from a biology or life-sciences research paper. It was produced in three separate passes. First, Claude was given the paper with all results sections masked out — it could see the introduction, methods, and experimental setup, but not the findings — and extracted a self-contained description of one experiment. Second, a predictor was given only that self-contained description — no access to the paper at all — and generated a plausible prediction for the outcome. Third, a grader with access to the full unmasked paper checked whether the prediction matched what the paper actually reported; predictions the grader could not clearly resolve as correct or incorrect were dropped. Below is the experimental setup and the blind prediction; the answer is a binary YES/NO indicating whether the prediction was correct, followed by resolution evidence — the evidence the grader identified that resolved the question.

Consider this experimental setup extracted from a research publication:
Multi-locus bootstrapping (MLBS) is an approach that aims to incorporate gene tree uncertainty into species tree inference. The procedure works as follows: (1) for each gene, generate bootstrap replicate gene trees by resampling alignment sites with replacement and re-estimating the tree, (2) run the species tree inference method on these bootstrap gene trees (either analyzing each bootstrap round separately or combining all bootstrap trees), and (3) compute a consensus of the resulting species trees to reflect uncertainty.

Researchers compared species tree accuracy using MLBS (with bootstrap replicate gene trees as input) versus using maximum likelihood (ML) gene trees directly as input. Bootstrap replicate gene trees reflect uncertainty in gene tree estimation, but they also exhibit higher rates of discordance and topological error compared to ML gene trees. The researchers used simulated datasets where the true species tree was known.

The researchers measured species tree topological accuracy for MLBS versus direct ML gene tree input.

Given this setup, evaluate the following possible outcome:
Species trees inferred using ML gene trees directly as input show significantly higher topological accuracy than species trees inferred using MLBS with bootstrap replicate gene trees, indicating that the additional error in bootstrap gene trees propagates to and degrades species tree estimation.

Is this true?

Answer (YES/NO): YES